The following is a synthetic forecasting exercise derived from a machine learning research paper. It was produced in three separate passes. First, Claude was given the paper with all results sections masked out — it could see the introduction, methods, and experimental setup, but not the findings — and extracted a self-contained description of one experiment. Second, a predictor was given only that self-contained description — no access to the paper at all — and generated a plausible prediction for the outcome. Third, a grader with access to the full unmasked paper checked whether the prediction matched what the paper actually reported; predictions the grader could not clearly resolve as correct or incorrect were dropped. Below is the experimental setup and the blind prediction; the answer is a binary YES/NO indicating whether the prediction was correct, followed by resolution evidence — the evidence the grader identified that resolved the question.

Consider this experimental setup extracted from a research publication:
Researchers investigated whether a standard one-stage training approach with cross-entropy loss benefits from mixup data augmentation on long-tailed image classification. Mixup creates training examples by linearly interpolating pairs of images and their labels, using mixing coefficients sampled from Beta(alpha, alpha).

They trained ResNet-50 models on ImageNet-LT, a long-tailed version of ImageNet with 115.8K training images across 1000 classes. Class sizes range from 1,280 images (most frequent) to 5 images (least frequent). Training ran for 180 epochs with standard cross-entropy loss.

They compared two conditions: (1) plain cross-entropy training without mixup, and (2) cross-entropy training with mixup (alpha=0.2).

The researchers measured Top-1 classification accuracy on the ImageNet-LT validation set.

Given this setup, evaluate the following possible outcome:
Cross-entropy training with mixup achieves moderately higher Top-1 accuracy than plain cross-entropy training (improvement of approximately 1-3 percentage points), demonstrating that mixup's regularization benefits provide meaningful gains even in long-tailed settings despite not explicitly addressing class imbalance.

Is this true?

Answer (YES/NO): NO